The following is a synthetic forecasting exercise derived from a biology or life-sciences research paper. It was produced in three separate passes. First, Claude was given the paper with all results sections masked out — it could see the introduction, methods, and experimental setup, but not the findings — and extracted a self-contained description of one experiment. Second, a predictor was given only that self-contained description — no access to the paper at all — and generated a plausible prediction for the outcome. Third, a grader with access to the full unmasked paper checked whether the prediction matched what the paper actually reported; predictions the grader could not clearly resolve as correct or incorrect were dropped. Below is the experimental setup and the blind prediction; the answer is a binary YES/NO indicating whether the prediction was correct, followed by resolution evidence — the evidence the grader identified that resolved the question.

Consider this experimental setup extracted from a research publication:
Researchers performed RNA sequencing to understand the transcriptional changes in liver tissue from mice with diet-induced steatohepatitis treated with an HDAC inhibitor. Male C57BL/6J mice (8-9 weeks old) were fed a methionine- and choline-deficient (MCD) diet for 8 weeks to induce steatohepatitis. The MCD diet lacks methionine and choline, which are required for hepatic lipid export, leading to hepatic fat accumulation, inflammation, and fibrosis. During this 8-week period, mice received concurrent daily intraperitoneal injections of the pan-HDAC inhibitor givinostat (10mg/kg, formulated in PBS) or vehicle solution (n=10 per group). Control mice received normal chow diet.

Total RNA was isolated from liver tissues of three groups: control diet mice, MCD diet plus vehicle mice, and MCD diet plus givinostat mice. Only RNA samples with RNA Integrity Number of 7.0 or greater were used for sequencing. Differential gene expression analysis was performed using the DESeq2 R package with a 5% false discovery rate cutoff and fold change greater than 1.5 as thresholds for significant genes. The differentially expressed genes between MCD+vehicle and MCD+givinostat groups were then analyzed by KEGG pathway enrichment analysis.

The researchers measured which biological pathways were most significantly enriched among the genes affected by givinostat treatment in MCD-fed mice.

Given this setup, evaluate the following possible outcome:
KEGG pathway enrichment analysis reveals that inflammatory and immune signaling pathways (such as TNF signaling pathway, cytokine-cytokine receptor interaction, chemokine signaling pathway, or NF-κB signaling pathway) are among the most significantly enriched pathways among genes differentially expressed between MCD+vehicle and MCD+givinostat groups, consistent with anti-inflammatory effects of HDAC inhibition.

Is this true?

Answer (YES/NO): NO